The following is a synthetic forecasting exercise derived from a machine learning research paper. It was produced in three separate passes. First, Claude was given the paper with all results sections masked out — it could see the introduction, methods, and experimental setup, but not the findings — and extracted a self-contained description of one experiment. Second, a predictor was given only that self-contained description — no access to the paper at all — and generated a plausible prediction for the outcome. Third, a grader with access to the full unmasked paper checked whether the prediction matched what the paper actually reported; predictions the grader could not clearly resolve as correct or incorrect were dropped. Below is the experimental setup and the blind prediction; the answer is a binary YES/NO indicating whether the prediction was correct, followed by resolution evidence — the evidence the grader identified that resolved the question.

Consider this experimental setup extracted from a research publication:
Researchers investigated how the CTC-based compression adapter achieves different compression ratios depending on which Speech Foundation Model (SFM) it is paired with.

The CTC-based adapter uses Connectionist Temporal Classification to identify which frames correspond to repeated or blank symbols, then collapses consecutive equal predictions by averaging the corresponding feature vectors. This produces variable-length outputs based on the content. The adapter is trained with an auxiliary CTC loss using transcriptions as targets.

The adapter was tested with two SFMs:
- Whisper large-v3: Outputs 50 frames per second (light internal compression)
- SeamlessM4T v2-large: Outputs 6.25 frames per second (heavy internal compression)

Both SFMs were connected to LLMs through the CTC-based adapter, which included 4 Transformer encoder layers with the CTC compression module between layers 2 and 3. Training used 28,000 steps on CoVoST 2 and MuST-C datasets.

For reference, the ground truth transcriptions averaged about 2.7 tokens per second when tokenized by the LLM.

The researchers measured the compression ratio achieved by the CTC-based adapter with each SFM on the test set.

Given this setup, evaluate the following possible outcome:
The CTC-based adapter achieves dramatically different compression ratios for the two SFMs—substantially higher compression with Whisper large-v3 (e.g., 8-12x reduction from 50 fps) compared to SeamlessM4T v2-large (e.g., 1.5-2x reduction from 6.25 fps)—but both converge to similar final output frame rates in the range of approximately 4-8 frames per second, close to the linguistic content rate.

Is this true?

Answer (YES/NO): NO